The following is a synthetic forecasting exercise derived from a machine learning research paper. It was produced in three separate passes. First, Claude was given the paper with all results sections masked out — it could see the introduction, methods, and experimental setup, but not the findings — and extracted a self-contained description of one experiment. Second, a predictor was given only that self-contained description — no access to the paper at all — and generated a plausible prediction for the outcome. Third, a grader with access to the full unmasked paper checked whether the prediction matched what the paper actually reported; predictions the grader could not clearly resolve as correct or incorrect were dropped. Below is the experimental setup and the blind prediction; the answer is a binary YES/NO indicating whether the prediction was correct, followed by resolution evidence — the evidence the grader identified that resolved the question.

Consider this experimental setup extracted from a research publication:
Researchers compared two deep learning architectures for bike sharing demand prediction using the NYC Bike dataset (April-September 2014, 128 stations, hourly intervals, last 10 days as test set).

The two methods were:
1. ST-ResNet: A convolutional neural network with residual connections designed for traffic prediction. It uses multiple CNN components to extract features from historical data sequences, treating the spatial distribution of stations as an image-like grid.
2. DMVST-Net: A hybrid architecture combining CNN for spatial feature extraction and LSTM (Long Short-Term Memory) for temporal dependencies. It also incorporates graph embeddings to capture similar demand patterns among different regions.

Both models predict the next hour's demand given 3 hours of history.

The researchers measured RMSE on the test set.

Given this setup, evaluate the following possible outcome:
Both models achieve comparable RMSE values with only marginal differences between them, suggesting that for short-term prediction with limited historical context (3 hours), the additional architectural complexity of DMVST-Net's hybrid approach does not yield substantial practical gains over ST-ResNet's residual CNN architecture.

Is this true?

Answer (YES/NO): YES